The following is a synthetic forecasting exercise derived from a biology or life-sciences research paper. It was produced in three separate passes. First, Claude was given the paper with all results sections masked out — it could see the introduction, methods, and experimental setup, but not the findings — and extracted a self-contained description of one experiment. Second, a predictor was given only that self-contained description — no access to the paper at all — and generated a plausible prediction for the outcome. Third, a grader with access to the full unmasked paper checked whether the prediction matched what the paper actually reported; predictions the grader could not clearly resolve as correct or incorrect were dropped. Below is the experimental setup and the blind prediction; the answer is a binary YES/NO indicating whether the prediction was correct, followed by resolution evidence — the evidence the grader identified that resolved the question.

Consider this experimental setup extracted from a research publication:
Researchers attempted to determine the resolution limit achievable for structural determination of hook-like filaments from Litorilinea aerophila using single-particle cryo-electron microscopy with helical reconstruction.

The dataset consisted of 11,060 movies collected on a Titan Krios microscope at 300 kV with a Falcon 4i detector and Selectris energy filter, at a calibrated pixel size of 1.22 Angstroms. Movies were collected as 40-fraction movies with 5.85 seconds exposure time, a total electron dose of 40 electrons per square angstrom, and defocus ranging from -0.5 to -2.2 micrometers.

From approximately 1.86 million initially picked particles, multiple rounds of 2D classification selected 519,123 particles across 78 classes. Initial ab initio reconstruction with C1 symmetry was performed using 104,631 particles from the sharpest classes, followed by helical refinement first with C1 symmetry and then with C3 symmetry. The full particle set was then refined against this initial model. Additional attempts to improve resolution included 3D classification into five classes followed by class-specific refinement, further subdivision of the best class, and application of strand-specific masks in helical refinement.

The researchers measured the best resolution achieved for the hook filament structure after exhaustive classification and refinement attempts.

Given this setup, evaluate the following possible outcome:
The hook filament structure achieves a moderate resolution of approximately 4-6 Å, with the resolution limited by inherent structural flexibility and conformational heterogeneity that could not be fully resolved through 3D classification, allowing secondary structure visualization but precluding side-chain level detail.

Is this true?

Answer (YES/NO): YES